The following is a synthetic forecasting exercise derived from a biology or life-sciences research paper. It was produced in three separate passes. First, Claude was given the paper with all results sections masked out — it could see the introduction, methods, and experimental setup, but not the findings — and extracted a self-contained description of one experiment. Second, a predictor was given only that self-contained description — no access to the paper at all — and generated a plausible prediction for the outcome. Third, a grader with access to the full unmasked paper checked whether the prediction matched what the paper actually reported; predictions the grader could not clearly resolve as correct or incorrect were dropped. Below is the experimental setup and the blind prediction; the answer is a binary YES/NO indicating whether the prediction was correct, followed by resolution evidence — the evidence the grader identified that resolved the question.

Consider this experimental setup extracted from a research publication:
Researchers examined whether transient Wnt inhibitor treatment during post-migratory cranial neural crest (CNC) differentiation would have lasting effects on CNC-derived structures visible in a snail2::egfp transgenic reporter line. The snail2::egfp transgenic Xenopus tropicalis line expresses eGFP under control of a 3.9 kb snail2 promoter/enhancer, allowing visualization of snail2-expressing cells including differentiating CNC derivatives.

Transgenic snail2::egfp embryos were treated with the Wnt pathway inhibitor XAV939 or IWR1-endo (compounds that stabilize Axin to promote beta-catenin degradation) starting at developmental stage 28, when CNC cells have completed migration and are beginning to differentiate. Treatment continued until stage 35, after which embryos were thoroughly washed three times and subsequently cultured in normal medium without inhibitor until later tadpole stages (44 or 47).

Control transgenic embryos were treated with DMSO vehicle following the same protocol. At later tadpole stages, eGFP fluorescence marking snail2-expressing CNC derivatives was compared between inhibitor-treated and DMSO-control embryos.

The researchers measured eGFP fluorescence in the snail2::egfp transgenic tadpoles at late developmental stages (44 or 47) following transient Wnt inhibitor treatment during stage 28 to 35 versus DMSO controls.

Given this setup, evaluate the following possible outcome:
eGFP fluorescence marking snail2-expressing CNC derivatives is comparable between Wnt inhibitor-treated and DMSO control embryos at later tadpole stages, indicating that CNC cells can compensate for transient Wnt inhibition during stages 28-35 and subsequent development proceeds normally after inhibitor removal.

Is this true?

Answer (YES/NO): NO